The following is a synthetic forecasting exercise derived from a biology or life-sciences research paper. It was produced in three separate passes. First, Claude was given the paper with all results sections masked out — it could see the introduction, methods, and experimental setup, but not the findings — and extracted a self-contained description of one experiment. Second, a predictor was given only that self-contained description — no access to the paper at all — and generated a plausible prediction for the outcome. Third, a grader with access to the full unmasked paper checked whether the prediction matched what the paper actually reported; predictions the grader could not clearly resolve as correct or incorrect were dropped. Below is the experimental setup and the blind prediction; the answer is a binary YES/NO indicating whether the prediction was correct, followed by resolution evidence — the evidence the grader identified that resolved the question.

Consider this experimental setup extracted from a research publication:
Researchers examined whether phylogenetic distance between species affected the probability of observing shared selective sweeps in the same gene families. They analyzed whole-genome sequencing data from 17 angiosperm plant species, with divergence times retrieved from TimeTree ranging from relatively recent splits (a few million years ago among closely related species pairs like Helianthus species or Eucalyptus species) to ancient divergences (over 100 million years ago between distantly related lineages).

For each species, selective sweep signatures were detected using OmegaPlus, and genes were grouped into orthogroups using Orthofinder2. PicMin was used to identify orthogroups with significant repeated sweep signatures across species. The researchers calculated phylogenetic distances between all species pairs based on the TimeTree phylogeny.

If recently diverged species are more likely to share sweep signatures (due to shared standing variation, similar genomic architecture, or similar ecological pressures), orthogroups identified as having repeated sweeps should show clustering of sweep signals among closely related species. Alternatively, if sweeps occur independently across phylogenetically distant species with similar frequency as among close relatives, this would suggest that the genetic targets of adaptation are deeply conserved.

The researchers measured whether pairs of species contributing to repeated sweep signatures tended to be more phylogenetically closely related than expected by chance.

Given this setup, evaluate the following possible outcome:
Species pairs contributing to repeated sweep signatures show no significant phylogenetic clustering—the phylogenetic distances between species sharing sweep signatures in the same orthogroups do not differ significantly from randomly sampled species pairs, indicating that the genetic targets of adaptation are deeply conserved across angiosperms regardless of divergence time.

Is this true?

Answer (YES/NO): YES